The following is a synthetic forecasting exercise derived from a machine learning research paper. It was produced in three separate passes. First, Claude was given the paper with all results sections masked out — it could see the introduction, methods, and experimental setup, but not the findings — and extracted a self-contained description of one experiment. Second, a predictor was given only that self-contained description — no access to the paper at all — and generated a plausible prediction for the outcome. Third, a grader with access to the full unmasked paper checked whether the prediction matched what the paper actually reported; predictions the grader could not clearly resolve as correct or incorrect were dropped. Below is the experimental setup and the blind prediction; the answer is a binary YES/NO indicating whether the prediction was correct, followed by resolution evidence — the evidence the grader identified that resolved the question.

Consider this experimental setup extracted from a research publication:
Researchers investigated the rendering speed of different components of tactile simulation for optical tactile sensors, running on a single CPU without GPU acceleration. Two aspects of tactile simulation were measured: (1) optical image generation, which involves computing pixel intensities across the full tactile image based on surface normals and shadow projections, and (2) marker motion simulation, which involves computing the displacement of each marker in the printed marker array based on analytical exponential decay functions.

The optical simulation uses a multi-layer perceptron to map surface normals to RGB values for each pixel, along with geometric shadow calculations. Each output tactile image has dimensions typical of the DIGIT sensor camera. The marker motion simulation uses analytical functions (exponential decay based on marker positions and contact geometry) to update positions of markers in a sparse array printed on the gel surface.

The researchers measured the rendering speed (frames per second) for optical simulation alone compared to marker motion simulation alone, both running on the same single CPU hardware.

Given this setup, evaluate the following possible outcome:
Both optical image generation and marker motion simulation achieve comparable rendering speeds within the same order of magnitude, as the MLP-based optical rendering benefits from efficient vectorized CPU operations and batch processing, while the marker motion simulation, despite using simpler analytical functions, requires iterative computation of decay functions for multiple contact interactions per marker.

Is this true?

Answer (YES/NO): NO